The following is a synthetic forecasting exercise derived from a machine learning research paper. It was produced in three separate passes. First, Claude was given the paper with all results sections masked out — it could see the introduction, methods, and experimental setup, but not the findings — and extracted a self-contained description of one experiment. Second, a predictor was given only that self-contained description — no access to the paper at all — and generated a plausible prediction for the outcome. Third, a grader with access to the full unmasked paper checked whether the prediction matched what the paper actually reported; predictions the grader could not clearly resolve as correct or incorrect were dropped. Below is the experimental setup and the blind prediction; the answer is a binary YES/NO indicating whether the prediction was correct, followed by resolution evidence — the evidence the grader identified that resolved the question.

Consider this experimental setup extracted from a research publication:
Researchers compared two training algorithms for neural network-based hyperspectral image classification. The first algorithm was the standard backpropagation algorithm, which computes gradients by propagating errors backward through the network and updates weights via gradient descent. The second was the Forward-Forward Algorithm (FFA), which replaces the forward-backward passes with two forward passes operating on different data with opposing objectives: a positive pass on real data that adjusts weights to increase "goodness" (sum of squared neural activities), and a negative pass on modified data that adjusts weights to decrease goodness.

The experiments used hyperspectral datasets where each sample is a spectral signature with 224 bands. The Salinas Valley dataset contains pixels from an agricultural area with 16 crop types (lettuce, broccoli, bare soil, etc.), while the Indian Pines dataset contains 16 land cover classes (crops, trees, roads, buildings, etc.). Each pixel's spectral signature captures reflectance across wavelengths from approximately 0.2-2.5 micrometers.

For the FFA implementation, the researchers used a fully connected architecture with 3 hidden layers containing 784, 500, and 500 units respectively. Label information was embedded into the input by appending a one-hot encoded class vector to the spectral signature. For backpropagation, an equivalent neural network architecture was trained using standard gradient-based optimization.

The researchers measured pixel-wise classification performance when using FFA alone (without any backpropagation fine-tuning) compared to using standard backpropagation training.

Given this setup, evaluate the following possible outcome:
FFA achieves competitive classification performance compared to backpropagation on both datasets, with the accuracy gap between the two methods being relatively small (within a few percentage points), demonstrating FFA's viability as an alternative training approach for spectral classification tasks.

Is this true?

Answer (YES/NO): NO